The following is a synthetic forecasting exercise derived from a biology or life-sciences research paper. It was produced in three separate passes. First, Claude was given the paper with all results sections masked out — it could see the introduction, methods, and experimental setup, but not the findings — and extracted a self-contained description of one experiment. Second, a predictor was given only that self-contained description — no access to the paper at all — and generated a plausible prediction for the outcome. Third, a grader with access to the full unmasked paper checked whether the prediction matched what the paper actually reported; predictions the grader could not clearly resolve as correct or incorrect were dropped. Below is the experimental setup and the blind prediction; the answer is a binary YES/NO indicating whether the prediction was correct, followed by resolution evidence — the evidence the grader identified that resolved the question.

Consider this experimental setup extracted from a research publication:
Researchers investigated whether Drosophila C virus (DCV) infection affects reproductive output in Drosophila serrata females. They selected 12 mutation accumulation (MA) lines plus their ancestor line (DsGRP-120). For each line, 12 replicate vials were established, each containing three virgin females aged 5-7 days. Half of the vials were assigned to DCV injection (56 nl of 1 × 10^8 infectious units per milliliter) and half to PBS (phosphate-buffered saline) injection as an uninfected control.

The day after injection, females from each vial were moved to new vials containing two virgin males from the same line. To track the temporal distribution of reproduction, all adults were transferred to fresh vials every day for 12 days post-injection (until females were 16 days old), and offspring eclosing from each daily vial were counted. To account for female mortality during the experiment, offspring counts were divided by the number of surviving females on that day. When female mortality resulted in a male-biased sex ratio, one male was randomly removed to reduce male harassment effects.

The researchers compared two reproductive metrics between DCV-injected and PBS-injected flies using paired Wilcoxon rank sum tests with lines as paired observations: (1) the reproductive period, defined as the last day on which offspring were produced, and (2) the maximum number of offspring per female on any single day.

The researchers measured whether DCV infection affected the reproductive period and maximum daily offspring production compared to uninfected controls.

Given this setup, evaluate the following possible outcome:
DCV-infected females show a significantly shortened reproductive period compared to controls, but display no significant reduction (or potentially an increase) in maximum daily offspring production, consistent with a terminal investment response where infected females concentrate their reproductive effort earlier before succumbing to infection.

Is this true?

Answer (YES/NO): NO